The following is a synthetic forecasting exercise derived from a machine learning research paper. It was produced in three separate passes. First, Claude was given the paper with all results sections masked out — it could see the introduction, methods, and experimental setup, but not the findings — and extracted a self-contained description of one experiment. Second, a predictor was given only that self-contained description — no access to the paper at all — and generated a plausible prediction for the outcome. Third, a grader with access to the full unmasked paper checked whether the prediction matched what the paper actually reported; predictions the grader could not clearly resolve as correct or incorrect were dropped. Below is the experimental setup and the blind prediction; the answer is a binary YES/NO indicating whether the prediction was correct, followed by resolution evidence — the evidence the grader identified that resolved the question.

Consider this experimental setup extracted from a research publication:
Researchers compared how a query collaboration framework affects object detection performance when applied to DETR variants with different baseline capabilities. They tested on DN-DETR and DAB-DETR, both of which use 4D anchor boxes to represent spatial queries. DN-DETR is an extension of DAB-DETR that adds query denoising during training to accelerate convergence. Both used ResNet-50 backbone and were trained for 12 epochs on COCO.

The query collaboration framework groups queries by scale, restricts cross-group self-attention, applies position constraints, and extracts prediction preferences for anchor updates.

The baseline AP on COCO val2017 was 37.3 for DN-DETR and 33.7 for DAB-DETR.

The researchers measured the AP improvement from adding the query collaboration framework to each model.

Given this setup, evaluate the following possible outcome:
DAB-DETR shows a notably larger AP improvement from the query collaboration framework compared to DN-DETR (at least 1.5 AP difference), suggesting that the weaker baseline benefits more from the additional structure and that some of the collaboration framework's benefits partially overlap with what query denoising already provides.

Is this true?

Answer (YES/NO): NO